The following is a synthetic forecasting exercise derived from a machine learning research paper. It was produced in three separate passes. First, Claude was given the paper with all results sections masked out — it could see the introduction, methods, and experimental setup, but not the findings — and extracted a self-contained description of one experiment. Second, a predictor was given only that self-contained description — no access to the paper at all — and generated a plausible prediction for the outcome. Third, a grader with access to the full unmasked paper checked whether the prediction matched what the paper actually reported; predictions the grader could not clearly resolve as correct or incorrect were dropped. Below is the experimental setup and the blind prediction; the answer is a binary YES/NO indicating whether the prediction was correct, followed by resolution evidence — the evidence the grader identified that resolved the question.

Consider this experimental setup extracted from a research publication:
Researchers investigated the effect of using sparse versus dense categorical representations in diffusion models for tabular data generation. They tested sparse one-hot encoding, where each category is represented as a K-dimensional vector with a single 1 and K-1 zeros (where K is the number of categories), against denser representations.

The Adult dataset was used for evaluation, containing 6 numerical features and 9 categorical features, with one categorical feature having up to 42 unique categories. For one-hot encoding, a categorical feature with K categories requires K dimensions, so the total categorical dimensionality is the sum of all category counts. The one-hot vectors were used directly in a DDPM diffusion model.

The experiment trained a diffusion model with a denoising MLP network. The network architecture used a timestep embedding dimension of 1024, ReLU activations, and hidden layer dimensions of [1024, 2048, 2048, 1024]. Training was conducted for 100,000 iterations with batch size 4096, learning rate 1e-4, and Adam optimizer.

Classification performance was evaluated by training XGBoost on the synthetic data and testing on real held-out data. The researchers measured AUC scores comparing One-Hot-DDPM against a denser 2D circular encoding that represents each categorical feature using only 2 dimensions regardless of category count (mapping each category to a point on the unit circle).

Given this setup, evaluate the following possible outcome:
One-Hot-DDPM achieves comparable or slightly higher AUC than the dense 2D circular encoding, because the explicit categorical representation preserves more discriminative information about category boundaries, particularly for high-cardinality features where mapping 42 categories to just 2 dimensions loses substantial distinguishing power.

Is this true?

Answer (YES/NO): NO